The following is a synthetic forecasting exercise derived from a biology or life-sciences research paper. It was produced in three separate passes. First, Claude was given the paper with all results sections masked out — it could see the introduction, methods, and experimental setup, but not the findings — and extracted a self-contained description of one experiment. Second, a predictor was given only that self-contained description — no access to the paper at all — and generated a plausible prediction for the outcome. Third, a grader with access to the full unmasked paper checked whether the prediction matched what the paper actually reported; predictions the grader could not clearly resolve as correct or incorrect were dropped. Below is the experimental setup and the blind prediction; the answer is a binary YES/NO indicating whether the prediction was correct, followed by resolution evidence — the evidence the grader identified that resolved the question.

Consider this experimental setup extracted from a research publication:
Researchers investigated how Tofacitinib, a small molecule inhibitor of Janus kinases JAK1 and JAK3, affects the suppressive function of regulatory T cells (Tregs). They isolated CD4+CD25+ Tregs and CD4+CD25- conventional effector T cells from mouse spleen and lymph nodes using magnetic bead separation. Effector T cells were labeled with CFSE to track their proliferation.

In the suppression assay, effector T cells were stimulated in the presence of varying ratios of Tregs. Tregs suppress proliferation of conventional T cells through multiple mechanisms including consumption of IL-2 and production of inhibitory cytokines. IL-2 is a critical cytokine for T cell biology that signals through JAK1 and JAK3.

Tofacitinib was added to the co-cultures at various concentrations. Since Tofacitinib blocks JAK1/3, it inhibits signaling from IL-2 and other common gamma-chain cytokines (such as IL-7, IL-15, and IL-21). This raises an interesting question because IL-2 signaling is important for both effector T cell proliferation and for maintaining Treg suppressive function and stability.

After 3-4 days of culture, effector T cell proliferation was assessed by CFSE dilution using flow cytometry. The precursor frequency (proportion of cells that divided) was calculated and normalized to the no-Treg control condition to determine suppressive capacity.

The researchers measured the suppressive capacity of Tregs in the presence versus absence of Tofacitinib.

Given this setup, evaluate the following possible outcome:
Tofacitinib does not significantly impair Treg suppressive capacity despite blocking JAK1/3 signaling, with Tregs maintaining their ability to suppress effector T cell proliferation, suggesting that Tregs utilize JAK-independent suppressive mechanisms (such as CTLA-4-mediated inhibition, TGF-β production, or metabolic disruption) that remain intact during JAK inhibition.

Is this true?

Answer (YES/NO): YES